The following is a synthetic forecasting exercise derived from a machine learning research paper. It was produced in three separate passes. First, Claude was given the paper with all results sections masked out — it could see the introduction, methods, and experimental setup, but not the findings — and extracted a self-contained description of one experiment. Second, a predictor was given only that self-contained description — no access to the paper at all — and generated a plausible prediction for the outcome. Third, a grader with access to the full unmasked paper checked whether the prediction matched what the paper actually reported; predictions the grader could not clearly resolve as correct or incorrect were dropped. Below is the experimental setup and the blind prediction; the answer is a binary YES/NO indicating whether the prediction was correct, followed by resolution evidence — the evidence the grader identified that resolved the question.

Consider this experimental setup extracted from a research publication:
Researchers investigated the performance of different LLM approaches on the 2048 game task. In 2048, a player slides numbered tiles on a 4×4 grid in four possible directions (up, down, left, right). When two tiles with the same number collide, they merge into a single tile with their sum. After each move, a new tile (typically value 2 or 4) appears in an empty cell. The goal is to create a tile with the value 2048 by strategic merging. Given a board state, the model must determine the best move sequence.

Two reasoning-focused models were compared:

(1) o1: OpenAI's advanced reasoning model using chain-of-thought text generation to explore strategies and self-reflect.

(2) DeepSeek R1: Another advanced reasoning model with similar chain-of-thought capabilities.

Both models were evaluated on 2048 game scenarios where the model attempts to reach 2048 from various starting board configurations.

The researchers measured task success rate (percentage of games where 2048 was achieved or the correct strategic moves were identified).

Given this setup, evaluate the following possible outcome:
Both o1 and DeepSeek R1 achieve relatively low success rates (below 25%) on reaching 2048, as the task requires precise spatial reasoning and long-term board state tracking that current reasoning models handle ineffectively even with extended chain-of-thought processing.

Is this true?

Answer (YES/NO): NO